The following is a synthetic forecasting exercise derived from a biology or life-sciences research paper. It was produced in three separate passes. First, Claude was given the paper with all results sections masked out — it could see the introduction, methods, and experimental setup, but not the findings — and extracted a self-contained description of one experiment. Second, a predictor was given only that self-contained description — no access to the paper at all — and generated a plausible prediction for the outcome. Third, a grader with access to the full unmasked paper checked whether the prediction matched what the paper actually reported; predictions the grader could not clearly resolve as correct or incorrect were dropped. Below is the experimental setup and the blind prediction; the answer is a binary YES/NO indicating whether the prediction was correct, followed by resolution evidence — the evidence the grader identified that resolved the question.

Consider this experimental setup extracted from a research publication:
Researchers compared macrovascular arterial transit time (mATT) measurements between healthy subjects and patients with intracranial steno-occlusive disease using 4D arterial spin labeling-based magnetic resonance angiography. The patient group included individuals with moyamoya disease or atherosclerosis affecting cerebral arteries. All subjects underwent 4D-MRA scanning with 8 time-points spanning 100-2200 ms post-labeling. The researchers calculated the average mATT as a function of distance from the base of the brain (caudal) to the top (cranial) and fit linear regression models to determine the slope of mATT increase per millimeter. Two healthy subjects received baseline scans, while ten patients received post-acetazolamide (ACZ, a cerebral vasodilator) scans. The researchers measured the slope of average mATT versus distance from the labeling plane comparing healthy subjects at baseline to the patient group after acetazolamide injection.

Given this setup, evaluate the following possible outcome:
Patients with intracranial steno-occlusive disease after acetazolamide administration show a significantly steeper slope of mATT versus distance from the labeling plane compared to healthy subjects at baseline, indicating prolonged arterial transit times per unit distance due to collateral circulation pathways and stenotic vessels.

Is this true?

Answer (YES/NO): NO